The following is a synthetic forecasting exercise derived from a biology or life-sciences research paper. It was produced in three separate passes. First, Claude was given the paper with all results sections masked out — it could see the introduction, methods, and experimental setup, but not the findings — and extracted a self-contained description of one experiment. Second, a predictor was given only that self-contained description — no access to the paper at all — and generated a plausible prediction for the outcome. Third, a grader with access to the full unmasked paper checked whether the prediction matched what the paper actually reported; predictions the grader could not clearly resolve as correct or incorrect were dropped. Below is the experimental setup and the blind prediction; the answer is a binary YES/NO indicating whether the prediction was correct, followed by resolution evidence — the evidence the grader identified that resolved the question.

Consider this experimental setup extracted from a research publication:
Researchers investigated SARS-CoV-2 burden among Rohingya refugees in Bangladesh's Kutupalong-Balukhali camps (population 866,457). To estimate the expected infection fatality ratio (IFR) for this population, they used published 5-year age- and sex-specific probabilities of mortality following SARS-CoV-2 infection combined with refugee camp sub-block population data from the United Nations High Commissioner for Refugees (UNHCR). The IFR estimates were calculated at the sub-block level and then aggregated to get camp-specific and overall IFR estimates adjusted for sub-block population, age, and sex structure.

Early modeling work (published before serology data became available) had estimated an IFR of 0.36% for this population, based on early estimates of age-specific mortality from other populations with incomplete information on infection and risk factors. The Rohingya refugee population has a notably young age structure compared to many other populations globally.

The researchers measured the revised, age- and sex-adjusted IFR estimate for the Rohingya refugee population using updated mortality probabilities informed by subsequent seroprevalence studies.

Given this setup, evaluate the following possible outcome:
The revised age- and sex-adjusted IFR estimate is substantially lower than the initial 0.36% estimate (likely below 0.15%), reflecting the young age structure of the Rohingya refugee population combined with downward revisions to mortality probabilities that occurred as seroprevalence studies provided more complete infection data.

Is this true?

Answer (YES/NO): YES